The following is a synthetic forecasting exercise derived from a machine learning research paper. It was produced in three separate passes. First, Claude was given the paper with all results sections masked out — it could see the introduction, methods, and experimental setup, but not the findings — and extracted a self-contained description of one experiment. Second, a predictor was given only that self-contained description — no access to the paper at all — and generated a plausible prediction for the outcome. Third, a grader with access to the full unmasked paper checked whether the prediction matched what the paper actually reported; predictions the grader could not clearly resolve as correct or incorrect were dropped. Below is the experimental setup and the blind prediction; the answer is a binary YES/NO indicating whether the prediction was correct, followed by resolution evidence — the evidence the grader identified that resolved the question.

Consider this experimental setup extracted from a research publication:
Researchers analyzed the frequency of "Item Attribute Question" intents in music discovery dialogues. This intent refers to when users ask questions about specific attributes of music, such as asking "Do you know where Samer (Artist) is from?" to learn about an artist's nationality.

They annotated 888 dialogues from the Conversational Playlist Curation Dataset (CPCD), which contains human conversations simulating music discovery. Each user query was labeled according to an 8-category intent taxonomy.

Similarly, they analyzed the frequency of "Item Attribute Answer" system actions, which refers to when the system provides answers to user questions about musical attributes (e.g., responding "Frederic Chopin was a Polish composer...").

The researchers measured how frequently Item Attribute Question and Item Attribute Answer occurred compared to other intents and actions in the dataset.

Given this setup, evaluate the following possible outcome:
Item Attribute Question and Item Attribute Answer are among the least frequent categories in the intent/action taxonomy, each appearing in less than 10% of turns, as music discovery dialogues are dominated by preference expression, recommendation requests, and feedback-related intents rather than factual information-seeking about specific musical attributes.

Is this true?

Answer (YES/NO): YES